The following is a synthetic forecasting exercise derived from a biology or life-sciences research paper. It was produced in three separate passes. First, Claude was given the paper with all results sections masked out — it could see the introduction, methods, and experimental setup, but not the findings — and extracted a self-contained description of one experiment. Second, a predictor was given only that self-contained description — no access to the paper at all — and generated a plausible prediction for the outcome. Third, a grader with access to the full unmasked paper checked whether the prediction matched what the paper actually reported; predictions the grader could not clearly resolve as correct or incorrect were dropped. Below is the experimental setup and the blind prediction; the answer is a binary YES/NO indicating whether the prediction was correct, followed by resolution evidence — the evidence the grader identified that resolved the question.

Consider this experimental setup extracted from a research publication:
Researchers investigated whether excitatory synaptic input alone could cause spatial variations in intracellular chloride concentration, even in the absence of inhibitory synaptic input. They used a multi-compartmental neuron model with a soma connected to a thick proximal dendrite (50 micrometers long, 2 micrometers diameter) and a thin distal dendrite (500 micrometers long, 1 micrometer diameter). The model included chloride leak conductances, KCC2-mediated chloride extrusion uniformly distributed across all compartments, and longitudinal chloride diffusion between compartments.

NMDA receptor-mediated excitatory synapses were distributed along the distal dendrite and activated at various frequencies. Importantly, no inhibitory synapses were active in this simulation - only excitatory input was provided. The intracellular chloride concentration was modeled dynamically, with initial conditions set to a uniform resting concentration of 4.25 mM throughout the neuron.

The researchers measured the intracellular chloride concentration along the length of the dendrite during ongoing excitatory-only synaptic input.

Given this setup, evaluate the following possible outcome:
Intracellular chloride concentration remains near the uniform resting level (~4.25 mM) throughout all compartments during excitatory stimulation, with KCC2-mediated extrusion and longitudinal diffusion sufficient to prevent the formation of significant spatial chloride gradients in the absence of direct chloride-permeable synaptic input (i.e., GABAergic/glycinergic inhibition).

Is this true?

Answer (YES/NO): NO